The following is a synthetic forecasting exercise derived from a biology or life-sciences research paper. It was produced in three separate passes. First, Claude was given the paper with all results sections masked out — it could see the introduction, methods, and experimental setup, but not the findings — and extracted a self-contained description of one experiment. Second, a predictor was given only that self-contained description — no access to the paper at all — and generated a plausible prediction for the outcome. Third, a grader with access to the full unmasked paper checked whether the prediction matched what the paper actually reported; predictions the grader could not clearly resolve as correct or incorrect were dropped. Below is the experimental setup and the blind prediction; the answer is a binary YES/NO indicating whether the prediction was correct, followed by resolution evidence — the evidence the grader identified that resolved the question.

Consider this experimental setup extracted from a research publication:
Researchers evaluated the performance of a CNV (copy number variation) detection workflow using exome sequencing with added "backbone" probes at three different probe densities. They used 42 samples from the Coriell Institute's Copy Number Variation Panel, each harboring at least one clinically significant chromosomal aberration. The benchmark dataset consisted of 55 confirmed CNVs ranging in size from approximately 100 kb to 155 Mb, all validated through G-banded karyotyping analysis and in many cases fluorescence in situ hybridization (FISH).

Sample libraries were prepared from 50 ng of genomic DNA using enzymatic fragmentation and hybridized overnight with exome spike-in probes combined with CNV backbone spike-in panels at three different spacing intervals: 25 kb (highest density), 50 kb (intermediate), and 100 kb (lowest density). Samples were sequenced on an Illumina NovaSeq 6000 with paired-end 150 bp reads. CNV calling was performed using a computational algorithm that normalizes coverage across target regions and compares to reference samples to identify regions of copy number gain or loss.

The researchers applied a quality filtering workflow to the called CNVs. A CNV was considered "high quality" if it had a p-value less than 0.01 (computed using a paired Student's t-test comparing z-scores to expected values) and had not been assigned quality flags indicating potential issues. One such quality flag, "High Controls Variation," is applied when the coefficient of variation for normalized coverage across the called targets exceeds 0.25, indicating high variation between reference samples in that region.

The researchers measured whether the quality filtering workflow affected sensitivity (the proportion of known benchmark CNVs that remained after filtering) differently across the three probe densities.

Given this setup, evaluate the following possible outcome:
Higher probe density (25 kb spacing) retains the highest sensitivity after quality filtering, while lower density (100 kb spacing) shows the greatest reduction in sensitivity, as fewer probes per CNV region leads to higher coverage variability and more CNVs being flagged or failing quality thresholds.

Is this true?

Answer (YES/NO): NO